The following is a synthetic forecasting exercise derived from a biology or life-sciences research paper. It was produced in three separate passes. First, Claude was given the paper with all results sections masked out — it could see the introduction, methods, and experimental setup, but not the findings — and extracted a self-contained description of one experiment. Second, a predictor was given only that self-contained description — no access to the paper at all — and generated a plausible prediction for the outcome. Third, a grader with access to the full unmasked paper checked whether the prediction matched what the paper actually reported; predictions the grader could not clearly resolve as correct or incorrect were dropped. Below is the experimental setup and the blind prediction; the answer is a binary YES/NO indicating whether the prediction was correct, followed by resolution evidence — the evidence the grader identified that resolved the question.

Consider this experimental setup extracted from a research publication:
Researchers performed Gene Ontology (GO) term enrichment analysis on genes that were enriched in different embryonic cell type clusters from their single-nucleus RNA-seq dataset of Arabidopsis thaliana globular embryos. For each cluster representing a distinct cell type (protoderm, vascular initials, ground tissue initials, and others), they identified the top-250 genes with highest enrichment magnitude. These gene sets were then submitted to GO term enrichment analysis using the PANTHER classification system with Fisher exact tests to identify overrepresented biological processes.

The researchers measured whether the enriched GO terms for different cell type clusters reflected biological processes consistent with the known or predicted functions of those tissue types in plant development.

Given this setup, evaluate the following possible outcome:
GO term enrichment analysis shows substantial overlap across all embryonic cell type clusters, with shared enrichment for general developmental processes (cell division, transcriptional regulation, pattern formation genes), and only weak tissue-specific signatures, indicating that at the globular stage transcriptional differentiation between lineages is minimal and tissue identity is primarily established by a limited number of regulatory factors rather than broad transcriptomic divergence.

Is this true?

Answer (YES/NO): NO